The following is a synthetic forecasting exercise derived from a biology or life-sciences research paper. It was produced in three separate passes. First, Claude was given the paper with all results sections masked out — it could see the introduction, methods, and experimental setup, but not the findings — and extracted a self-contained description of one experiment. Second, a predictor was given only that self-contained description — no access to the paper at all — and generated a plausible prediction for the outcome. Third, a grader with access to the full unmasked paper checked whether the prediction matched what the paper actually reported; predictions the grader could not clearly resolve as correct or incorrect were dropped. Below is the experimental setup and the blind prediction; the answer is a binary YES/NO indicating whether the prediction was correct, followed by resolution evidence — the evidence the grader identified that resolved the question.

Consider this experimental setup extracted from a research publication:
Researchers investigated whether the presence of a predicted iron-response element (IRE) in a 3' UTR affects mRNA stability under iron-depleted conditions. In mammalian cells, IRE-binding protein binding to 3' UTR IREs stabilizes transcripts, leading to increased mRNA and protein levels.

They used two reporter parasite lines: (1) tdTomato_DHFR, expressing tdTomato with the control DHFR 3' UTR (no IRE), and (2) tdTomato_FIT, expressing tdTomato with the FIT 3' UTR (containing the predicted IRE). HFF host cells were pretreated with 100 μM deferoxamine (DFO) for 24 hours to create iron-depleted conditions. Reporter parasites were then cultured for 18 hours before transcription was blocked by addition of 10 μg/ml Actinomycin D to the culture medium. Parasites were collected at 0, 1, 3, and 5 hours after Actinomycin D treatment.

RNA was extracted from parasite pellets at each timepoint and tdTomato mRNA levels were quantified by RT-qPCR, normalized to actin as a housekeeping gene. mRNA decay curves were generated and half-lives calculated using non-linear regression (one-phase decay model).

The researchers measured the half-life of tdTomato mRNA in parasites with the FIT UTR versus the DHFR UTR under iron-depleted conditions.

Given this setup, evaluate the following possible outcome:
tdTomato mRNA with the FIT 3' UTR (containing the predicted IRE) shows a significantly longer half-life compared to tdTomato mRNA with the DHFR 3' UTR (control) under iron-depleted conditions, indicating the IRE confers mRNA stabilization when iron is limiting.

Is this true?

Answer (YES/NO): YES